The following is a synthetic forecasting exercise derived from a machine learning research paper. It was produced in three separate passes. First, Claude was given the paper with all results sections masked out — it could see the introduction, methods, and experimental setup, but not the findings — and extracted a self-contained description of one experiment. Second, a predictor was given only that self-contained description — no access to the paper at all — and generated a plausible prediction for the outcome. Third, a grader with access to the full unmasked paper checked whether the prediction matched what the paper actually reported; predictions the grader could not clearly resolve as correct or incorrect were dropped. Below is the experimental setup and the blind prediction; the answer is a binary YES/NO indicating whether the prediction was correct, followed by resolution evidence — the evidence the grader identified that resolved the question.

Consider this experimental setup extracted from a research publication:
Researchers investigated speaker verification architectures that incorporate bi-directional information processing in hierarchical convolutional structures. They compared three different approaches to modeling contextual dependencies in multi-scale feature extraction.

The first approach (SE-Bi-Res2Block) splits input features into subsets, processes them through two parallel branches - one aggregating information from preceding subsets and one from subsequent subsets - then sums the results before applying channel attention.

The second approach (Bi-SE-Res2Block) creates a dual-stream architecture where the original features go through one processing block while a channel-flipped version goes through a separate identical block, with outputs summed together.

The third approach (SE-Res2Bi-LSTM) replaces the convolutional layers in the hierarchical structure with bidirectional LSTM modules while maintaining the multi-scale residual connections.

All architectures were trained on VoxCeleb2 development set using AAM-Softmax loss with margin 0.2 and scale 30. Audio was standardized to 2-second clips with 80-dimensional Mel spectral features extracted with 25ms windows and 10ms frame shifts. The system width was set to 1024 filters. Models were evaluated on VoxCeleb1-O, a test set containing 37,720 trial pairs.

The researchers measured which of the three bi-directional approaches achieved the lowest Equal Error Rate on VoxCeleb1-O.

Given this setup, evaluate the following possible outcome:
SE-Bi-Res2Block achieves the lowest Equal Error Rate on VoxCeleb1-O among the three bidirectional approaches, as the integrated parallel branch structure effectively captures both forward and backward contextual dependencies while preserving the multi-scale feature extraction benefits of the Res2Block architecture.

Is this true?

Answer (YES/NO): NO